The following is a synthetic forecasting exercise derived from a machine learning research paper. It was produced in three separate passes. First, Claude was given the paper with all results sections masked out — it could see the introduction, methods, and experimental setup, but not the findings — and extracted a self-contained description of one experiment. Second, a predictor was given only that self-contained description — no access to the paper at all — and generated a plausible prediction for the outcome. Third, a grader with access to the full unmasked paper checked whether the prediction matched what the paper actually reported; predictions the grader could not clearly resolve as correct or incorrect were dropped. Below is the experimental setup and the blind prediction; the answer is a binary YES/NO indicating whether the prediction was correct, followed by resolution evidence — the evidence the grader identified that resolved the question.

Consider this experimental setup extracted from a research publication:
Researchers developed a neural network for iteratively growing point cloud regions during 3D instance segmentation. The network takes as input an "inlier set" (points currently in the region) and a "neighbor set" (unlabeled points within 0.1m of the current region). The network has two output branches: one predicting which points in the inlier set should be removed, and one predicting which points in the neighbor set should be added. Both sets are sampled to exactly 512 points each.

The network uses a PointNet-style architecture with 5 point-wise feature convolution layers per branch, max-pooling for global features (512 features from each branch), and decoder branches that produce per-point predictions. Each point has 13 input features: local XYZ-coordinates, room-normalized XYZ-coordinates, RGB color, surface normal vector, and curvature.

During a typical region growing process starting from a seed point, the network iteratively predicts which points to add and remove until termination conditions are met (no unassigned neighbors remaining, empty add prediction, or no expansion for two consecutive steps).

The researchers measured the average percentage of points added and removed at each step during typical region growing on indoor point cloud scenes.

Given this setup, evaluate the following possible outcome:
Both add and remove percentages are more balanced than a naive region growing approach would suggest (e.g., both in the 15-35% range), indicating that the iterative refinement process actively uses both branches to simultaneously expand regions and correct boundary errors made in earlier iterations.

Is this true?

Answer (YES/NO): NO